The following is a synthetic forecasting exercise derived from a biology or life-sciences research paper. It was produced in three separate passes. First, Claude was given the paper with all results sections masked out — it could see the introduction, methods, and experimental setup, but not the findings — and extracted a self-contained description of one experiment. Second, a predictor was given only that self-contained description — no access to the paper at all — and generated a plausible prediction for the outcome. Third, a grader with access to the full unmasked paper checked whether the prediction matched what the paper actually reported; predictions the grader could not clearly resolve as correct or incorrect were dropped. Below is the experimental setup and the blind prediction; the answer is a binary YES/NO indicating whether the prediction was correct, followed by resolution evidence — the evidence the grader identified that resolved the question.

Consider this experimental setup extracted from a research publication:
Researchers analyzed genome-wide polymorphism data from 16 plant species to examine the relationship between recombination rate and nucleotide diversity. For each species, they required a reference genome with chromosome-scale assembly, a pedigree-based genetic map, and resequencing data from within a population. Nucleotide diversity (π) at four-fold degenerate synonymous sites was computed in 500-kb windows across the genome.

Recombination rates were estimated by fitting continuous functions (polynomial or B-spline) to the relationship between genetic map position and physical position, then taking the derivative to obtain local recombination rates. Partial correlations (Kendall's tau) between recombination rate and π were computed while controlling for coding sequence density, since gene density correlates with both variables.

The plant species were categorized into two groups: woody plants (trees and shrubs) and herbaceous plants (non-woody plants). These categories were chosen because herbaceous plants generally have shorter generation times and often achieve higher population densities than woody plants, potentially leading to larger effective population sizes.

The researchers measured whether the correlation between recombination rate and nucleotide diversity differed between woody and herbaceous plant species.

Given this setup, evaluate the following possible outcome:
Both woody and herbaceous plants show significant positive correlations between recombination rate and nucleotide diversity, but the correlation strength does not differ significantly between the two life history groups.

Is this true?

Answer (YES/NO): NO